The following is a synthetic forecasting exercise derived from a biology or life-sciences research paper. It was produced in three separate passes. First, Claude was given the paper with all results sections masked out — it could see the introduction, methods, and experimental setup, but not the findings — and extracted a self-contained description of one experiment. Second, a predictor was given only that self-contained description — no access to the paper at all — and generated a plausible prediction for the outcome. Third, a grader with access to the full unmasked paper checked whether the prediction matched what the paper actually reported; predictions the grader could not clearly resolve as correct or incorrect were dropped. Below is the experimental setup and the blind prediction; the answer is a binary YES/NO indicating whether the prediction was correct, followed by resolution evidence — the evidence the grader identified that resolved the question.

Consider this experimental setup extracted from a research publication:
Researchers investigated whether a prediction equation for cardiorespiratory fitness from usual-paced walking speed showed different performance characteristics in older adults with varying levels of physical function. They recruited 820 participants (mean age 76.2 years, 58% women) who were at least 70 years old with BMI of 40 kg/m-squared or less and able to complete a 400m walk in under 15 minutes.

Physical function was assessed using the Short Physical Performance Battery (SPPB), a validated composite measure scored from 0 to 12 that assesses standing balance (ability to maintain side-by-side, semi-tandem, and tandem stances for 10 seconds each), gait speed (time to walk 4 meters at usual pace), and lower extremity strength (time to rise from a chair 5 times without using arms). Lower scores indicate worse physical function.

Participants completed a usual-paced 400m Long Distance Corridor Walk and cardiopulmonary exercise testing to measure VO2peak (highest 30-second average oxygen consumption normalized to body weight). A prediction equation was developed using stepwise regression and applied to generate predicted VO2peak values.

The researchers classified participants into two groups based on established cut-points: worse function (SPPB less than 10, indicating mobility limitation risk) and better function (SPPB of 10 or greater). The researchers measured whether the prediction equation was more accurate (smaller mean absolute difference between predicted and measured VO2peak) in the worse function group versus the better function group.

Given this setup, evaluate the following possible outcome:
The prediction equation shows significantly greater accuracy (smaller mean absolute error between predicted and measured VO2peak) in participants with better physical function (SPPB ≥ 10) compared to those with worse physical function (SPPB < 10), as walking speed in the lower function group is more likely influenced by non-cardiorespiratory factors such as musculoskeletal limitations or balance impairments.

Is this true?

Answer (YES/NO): NO